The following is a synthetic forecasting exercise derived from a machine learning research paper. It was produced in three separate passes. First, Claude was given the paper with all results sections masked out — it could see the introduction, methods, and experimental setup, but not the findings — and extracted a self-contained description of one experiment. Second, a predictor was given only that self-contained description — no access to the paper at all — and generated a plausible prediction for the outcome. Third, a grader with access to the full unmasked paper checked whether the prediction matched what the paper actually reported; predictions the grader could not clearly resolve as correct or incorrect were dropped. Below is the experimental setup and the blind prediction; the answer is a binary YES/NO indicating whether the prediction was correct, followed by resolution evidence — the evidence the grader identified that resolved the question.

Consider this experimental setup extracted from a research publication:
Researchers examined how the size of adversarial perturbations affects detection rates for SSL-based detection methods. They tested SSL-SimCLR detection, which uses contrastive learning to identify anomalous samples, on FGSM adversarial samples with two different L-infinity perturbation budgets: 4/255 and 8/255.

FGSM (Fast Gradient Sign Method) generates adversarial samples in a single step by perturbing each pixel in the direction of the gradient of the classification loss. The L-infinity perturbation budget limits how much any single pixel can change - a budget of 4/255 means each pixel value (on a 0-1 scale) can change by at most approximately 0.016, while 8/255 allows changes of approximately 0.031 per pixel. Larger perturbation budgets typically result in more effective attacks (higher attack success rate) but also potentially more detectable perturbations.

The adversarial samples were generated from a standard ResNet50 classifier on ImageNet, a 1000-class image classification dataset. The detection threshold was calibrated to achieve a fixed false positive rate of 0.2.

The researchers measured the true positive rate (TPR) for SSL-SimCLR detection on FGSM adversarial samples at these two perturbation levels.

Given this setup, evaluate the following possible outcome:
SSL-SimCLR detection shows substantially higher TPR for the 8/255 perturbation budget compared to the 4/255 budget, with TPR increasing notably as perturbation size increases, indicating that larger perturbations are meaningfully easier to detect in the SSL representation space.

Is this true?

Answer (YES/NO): YES